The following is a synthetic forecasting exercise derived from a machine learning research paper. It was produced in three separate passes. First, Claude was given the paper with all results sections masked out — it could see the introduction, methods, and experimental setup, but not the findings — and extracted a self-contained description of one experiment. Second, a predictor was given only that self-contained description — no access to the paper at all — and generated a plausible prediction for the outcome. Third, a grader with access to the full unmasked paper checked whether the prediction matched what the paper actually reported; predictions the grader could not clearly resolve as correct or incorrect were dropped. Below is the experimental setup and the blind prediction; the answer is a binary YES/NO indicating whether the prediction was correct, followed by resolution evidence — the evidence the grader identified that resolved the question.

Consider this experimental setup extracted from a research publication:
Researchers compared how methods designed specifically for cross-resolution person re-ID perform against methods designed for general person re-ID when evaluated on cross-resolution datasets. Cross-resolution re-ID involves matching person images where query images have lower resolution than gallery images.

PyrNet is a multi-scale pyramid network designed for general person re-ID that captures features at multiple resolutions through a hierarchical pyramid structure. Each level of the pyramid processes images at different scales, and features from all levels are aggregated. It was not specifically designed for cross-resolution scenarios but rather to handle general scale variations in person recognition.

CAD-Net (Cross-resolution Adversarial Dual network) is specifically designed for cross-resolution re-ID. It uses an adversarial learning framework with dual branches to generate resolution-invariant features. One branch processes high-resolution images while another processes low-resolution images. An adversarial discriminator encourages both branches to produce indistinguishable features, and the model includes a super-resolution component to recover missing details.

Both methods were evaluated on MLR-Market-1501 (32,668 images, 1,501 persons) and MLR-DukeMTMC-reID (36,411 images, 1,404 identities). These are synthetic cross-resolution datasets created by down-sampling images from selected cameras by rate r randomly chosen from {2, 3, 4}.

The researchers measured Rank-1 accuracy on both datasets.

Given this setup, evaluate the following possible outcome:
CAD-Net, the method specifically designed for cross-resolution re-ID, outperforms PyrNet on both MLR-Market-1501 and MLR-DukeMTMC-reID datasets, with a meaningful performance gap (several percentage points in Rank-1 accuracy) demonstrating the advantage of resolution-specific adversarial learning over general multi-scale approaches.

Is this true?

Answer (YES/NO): NO